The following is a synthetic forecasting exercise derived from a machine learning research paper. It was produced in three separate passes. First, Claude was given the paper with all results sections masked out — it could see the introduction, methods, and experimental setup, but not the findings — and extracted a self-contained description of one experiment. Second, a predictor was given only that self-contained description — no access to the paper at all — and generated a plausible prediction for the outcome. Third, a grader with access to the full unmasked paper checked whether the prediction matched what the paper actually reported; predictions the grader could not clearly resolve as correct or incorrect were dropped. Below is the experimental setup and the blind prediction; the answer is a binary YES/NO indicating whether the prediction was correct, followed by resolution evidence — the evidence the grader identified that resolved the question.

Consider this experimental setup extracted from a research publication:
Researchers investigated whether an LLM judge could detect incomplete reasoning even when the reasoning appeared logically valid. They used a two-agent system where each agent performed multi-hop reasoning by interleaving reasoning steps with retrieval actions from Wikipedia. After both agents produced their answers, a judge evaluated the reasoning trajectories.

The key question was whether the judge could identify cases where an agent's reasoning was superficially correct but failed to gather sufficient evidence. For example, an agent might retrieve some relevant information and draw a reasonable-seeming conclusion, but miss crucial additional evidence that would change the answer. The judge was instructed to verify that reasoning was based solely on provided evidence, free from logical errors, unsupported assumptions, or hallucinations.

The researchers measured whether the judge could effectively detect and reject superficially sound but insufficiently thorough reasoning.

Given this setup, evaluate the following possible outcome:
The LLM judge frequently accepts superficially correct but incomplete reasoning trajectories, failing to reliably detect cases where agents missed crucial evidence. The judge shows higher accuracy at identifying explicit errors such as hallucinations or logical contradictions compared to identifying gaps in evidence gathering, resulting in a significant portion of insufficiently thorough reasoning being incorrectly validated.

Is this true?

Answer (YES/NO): NO